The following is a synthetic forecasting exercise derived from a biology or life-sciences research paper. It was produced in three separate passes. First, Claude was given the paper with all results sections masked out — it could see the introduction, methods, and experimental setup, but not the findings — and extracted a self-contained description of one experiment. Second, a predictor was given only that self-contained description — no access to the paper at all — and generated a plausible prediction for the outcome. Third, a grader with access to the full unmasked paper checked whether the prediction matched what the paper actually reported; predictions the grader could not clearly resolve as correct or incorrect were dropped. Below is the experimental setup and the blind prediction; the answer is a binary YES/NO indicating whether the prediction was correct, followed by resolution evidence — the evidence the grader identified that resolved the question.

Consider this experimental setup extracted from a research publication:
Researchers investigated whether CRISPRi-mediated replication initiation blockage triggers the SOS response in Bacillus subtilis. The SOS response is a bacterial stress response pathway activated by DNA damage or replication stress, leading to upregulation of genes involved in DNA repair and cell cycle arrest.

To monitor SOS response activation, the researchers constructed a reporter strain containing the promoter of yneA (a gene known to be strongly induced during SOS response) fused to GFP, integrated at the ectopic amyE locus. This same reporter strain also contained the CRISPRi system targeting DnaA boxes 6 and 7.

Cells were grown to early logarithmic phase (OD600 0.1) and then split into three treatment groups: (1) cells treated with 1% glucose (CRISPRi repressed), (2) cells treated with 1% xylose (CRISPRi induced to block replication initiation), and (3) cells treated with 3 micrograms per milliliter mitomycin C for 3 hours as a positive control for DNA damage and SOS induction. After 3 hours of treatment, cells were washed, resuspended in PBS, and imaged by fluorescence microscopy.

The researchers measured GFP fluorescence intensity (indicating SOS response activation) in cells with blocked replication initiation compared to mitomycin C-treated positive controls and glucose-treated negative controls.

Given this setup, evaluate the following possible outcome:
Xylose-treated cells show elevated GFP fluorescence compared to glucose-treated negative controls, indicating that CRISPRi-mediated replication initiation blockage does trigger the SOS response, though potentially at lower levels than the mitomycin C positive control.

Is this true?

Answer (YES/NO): NO